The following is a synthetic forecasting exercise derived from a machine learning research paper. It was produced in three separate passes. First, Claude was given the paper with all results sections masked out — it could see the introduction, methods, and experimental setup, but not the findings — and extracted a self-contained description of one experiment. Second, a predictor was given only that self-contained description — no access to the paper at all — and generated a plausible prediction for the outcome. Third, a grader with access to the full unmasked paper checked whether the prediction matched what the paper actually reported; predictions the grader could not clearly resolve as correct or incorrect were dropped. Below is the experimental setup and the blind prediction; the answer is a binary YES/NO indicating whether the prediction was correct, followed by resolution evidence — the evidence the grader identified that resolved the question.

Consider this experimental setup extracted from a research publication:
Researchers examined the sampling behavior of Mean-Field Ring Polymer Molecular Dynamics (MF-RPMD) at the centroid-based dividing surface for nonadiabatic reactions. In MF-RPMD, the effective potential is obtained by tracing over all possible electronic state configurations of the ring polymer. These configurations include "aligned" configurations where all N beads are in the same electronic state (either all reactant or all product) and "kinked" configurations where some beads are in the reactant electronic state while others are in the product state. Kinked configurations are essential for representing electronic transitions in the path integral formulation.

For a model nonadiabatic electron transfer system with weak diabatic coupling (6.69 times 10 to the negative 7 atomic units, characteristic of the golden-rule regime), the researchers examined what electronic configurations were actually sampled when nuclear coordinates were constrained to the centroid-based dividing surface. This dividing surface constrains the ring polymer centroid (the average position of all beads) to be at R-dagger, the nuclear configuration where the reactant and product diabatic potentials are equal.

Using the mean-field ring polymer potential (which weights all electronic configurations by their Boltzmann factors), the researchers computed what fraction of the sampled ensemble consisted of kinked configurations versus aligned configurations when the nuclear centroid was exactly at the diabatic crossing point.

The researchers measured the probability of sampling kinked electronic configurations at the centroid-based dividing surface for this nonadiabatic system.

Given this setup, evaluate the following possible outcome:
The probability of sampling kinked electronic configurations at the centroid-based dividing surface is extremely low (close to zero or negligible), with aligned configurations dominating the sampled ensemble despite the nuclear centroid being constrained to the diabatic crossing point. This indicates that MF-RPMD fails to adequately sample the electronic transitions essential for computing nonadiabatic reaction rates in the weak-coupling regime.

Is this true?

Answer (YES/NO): YES